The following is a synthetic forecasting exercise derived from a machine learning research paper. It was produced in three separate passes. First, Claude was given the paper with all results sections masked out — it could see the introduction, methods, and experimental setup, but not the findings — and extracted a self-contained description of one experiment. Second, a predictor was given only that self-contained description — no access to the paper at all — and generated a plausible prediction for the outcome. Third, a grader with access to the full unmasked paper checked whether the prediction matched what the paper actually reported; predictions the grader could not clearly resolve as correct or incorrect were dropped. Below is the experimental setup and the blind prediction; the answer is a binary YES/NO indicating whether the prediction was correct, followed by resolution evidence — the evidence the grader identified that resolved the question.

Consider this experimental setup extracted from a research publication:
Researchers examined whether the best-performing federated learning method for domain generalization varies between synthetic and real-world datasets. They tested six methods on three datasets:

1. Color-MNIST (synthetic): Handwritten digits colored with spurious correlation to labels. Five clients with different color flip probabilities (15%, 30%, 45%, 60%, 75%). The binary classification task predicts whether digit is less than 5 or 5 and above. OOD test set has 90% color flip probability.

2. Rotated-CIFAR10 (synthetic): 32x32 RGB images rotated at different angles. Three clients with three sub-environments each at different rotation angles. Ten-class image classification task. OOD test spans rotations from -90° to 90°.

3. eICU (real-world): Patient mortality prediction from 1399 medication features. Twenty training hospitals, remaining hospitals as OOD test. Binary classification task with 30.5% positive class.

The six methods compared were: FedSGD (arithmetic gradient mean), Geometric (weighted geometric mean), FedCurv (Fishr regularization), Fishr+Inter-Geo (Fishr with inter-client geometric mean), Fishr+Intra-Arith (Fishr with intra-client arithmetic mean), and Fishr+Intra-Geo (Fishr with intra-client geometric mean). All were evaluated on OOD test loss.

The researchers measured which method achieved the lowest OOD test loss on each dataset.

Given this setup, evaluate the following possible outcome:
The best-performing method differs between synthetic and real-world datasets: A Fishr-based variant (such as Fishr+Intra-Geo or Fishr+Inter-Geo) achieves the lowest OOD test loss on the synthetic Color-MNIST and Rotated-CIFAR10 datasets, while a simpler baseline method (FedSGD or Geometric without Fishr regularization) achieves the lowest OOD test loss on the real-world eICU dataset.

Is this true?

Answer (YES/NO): NO